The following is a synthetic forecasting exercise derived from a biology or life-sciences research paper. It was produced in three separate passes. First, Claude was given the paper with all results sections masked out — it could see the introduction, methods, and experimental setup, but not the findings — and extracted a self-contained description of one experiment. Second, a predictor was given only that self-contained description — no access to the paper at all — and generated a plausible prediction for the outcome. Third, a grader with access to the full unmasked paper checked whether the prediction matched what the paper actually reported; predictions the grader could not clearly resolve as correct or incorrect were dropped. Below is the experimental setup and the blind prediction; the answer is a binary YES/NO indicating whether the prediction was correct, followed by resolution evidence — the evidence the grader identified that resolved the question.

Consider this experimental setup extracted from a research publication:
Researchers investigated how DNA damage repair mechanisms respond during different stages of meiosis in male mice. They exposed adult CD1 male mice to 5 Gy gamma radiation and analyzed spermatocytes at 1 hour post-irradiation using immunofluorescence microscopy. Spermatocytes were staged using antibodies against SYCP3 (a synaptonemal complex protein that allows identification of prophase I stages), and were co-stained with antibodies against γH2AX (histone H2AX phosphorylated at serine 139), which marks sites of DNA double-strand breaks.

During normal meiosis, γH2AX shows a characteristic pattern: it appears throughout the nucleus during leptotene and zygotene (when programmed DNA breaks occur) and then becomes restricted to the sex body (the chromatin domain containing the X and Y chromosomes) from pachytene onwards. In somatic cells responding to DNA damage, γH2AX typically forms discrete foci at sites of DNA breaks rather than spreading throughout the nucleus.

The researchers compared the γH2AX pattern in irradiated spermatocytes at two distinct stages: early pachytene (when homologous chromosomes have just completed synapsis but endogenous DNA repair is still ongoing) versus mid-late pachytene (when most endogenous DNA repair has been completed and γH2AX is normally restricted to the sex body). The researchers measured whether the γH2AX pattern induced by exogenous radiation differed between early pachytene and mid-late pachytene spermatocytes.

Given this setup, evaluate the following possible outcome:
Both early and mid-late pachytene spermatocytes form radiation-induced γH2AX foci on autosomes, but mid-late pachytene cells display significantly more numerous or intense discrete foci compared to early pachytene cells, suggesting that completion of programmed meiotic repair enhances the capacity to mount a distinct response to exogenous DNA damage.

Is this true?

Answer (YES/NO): NO